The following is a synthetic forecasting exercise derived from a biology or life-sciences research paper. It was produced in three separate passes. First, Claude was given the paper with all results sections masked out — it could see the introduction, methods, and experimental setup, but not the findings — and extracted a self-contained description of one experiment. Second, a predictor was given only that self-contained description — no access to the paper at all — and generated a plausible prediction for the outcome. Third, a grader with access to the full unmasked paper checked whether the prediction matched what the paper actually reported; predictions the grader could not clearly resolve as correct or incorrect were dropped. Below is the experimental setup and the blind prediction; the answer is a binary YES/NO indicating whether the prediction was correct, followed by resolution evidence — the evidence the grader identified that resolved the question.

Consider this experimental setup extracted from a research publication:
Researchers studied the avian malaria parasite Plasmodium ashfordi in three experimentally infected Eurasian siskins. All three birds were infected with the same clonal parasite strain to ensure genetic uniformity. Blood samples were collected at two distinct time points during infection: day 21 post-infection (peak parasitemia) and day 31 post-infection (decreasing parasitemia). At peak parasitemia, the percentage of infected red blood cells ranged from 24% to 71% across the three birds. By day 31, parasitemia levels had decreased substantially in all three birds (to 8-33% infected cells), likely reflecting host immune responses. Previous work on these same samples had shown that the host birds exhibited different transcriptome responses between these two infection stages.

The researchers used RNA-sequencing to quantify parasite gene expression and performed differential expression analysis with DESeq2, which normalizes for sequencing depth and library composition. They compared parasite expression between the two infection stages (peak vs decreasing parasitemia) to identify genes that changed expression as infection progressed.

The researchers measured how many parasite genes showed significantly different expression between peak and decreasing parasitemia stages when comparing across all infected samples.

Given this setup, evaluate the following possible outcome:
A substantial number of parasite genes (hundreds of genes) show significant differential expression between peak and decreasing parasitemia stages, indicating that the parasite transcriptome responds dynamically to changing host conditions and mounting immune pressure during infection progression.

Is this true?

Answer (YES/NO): NO